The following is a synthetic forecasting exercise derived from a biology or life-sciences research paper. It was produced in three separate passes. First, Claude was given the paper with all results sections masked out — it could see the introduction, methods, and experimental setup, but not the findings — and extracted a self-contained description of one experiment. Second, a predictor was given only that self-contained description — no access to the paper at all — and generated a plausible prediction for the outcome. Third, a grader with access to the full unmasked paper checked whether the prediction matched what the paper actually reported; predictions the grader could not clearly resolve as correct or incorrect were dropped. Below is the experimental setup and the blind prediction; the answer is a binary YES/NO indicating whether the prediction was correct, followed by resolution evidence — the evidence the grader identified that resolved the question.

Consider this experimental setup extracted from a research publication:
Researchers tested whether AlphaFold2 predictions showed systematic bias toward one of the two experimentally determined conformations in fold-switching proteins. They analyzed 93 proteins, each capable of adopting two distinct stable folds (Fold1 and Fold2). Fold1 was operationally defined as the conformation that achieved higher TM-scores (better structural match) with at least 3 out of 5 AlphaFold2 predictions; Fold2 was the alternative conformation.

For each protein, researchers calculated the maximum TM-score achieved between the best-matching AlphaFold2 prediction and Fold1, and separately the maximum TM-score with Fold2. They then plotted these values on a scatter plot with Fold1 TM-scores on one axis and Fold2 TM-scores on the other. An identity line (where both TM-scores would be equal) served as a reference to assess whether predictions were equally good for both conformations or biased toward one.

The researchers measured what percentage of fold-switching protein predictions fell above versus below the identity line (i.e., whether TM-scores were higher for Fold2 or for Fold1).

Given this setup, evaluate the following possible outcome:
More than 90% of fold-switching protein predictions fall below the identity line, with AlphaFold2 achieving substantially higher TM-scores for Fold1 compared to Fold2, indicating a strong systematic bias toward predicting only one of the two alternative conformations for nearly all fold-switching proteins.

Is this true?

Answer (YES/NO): YES